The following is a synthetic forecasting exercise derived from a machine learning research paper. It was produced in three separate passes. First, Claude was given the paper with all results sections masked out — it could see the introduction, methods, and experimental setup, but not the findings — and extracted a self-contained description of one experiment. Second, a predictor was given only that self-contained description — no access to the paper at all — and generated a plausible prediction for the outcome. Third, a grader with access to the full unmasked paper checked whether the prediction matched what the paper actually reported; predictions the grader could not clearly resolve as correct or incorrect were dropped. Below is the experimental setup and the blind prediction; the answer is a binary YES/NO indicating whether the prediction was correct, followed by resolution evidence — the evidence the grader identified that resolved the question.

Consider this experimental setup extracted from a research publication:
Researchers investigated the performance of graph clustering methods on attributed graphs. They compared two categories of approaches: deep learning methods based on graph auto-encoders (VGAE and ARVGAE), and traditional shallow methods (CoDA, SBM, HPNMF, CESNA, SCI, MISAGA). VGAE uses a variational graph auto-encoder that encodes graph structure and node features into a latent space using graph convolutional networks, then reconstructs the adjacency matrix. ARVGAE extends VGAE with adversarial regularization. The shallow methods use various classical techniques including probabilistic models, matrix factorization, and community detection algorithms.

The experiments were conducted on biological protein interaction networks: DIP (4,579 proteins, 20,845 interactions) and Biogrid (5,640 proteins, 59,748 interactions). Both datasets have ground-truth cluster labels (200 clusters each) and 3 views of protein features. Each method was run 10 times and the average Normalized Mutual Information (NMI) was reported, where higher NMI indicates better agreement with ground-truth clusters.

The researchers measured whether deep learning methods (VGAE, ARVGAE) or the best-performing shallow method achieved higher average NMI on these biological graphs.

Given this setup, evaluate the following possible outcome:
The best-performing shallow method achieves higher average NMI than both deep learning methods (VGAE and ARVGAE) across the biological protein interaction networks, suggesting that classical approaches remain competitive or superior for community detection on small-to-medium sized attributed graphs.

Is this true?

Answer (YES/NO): YES